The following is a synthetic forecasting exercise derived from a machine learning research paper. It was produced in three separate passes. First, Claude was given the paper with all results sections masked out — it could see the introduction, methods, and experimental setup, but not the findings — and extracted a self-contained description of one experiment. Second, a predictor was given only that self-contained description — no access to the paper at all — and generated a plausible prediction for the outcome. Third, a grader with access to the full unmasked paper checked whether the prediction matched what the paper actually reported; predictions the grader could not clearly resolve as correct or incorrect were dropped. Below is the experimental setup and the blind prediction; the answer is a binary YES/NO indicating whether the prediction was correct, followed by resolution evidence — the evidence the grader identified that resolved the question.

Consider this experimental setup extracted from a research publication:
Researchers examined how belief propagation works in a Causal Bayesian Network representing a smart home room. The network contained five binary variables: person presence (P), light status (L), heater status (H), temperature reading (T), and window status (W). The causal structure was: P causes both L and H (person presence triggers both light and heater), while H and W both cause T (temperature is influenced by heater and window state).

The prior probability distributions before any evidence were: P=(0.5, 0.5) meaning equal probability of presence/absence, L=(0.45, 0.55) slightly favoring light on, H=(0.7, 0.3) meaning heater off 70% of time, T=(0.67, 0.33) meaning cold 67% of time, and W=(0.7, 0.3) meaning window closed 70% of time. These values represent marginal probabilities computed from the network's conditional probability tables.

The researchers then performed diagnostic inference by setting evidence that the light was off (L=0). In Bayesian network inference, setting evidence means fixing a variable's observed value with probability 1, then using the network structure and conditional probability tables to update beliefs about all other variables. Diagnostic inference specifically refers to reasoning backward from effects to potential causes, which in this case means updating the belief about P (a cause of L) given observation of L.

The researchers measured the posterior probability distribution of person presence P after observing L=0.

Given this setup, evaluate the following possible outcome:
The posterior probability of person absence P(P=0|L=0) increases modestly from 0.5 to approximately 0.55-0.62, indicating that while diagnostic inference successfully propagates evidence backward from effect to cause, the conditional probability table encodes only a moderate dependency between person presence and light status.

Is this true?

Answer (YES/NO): NO